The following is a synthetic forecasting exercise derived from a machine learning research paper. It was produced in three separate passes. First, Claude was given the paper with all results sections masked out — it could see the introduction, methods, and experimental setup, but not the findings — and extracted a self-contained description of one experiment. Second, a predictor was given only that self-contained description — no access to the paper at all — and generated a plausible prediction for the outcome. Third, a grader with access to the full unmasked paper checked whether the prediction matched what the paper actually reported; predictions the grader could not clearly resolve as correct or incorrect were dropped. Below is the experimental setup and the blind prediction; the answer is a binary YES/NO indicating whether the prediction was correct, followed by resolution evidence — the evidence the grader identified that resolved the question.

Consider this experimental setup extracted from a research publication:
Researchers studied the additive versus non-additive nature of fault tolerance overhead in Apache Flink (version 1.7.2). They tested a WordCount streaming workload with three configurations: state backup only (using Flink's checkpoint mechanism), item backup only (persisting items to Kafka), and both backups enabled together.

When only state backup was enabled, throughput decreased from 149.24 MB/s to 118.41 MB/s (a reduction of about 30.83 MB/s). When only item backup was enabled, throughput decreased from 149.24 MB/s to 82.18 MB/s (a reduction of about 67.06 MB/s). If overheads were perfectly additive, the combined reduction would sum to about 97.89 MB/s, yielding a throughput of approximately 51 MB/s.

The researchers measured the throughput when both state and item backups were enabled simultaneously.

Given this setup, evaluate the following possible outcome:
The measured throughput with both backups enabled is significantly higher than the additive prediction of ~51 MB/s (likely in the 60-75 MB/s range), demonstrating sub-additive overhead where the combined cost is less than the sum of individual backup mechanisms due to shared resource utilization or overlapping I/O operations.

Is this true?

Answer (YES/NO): NO